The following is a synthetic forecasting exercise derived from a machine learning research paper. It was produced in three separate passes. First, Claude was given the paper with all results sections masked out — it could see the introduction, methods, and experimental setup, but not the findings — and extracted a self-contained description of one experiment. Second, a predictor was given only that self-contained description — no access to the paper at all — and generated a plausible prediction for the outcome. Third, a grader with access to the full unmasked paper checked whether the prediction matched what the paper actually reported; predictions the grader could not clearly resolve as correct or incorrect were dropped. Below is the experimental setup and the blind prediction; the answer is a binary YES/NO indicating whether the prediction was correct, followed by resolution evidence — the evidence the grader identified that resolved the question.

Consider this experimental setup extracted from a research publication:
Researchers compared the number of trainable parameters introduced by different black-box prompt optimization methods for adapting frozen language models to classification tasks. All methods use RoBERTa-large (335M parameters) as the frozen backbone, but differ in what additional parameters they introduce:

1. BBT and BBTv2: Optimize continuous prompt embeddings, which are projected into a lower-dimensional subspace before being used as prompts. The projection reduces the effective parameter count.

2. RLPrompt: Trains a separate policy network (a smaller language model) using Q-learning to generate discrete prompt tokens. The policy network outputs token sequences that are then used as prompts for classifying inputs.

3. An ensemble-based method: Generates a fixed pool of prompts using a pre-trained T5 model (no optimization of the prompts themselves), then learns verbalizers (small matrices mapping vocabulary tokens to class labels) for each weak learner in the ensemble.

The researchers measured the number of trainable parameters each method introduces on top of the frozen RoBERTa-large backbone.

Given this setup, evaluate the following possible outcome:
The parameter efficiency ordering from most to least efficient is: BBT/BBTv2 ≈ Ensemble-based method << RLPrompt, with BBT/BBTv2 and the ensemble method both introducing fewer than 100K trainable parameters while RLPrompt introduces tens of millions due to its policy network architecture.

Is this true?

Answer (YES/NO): NO